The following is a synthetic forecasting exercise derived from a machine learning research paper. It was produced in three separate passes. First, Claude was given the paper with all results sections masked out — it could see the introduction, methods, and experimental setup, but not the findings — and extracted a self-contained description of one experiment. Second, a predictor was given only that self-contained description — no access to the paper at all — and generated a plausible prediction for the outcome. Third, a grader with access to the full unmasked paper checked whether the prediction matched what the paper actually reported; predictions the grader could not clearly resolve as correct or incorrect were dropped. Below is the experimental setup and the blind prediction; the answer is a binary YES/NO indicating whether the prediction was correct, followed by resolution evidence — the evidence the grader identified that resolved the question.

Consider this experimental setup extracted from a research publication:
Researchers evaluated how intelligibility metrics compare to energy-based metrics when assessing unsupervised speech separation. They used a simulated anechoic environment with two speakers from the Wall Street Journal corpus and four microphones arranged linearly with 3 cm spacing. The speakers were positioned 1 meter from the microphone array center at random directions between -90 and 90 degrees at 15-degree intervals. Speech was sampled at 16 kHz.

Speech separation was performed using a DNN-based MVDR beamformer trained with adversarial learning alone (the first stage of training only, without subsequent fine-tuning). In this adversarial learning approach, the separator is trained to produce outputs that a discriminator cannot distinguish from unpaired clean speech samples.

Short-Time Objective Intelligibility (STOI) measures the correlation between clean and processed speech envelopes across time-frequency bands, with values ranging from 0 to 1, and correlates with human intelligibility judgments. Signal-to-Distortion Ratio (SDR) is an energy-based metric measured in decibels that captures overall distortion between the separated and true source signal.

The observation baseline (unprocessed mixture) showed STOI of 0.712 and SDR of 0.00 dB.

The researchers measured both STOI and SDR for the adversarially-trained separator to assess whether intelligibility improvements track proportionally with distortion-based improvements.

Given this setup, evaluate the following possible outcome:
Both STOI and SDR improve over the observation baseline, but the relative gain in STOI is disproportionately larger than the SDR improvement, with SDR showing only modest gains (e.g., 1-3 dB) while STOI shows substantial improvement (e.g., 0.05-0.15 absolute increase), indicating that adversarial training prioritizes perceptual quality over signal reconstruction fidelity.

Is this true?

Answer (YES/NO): NO